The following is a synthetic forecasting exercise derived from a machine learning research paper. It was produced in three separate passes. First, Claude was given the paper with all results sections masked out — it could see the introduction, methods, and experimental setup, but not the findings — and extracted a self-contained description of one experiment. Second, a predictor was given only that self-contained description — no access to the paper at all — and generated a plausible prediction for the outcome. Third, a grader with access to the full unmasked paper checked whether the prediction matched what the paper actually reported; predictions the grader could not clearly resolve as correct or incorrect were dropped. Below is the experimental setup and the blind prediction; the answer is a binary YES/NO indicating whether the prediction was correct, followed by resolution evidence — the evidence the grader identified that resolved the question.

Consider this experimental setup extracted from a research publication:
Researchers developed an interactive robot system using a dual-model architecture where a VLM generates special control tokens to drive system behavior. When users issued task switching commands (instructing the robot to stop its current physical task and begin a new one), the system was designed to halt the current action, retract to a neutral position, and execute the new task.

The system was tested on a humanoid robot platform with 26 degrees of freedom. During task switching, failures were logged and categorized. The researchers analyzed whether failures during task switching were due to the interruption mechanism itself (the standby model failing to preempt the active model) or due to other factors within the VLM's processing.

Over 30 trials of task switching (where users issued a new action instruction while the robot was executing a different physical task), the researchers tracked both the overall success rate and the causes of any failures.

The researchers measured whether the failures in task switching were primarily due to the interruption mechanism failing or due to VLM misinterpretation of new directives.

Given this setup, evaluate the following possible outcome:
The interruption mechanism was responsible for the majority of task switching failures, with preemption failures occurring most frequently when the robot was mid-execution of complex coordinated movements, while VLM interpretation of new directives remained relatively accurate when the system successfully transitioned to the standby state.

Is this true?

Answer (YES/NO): NO